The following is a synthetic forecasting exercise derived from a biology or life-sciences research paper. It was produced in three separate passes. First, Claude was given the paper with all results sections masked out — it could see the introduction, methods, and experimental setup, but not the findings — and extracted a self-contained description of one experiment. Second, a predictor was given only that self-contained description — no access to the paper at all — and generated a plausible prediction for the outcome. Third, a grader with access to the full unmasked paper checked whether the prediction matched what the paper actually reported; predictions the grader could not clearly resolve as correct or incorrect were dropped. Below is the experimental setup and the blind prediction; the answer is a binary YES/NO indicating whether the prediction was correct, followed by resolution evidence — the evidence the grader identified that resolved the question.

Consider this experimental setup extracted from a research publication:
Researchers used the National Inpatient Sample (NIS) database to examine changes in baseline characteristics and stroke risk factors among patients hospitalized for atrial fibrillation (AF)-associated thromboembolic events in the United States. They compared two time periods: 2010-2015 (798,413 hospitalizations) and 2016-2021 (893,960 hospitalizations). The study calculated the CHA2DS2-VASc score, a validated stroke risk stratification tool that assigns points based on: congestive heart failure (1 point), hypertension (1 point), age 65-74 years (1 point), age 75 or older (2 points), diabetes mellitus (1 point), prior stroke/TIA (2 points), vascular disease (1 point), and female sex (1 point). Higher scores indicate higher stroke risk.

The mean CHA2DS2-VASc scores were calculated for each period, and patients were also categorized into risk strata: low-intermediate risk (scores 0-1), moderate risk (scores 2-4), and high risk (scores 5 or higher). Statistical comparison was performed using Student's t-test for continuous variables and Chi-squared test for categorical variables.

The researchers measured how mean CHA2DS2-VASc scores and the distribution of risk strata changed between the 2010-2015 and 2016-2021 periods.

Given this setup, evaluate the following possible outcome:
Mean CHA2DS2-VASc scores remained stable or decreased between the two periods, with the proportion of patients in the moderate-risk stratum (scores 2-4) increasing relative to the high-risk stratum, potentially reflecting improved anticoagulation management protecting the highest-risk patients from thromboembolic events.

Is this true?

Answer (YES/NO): NO